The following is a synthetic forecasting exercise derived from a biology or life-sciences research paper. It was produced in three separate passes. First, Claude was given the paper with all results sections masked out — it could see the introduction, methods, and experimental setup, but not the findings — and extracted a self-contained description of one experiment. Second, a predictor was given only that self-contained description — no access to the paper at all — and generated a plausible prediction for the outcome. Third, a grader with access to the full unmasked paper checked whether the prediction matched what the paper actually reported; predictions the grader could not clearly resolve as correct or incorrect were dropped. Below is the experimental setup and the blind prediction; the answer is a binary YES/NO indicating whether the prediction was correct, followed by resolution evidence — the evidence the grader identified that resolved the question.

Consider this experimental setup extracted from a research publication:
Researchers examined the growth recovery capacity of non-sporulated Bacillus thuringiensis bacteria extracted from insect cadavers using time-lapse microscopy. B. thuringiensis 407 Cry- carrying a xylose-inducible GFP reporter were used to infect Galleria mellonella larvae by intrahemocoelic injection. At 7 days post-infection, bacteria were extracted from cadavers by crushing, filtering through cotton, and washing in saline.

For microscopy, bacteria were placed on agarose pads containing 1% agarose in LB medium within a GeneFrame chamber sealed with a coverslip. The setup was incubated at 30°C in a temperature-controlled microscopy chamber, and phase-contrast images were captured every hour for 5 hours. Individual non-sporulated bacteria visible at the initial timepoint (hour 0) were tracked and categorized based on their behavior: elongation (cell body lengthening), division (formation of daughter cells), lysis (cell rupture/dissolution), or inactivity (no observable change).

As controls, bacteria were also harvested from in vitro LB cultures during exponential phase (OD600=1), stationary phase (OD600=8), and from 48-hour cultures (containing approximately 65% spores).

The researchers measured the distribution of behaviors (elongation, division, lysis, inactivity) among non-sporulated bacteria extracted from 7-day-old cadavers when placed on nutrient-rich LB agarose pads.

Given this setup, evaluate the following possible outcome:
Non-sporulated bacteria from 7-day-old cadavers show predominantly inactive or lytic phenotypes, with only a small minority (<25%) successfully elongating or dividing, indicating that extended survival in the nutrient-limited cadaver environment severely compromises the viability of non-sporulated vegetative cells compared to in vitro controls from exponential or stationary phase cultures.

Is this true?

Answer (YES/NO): YES